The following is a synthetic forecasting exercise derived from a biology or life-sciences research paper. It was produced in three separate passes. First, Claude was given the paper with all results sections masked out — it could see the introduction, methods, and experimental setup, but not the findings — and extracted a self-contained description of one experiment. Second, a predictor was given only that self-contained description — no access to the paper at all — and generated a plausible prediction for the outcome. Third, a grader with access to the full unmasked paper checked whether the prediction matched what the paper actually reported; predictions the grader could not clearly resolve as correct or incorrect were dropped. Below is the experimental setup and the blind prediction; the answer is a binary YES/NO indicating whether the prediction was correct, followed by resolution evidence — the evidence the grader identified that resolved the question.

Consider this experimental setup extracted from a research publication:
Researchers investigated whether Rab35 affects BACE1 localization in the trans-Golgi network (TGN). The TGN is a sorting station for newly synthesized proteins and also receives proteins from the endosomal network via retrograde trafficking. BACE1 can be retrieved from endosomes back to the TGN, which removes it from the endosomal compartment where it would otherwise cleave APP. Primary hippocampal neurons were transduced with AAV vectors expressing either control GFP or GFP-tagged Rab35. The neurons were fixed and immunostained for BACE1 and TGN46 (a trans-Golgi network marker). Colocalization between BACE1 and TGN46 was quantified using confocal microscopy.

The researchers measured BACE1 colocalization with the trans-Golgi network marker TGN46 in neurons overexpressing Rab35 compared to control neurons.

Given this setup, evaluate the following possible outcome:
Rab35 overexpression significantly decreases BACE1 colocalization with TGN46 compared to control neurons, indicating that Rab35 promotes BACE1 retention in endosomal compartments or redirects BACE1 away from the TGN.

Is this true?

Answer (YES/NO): NO